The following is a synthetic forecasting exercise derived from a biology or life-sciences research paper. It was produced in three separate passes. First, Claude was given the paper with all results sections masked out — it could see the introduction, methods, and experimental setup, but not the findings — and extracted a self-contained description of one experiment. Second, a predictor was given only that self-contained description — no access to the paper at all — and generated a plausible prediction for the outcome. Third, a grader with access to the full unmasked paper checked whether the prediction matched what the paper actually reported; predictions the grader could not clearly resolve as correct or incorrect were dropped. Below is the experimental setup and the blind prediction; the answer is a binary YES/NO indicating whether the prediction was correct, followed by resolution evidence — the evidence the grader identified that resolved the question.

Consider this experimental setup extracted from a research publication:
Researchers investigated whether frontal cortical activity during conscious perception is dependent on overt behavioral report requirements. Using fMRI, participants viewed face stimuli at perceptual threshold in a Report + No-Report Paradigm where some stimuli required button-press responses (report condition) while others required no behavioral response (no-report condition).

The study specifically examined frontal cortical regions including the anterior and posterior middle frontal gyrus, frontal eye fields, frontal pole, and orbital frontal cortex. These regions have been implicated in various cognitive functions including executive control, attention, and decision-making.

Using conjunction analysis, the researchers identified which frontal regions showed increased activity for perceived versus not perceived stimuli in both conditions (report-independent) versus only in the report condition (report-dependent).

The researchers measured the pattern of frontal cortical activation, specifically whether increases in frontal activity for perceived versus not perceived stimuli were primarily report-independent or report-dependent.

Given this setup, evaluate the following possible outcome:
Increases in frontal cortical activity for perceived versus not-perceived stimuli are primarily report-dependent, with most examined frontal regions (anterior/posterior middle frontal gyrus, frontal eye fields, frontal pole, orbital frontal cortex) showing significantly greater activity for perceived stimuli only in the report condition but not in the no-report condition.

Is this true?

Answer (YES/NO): NO